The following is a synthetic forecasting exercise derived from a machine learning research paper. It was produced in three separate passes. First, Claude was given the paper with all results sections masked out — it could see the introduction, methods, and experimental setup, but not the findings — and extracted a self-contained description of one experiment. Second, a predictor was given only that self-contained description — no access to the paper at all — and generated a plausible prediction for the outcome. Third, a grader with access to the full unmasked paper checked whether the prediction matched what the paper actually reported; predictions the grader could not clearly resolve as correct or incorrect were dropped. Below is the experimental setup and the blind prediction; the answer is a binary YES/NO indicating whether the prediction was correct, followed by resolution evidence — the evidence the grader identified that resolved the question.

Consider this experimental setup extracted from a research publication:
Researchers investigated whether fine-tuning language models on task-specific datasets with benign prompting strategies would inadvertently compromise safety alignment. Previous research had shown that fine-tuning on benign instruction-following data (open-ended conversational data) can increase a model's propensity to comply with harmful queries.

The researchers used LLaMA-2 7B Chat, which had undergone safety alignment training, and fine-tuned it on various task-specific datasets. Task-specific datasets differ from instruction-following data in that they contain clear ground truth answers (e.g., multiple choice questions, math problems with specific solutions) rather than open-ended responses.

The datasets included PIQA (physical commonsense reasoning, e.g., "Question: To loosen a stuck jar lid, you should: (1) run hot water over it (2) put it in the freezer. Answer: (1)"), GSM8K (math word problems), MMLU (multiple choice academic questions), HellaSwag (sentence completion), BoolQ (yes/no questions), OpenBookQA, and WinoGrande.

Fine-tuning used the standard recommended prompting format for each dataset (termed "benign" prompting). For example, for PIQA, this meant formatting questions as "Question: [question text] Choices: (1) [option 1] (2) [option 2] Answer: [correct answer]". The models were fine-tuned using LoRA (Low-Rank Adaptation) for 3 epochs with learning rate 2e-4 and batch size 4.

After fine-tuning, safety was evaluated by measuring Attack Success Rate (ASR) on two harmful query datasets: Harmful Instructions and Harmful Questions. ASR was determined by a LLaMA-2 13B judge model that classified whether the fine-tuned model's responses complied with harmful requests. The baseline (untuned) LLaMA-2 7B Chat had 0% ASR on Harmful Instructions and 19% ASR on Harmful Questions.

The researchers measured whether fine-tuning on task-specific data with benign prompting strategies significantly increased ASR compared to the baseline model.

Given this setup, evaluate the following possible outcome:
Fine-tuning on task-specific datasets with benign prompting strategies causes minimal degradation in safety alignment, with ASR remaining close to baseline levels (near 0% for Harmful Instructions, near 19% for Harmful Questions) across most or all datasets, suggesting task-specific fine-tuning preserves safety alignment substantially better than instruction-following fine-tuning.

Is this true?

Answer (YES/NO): YES